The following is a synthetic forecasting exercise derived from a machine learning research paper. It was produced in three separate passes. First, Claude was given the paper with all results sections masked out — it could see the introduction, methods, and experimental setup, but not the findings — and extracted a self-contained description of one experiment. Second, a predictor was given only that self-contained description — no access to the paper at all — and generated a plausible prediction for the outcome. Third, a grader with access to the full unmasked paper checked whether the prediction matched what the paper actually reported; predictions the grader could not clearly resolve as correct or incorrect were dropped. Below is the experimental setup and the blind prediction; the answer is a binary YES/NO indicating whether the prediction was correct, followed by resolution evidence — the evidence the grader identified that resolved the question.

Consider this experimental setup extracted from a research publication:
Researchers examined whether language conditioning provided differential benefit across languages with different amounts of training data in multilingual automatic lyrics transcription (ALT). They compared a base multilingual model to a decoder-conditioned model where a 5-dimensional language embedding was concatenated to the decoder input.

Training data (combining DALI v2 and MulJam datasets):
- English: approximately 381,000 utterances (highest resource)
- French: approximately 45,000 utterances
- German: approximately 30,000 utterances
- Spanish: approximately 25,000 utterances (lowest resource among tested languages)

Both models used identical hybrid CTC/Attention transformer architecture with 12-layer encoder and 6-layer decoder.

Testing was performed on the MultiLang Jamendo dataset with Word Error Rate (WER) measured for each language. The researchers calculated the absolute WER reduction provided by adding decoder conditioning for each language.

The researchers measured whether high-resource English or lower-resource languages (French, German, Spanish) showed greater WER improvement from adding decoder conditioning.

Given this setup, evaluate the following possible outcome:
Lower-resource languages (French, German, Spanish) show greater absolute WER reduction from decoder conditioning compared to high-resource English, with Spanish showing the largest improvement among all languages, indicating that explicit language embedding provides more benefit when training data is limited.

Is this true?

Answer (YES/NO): NO